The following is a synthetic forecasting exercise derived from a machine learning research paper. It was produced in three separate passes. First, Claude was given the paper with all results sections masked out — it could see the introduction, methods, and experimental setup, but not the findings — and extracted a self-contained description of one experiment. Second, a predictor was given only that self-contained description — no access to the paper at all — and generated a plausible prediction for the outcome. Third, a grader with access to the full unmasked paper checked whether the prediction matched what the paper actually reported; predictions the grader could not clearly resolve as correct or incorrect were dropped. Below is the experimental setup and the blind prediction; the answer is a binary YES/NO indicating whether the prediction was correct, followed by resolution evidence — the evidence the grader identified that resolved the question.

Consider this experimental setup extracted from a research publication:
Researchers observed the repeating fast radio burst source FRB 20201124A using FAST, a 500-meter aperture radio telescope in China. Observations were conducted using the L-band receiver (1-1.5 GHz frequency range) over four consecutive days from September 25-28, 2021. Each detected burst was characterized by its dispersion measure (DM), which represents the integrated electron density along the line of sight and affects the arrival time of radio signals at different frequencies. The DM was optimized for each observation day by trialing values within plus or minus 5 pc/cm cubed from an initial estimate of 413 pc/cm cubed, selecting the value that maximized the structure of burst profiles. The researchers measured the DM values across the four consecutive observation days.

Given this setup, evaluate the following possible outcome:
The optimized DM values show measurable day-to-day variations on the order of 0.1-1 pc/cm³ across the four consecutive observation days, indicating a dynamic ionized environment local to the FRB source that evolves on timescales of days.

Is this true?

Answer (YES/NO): NO